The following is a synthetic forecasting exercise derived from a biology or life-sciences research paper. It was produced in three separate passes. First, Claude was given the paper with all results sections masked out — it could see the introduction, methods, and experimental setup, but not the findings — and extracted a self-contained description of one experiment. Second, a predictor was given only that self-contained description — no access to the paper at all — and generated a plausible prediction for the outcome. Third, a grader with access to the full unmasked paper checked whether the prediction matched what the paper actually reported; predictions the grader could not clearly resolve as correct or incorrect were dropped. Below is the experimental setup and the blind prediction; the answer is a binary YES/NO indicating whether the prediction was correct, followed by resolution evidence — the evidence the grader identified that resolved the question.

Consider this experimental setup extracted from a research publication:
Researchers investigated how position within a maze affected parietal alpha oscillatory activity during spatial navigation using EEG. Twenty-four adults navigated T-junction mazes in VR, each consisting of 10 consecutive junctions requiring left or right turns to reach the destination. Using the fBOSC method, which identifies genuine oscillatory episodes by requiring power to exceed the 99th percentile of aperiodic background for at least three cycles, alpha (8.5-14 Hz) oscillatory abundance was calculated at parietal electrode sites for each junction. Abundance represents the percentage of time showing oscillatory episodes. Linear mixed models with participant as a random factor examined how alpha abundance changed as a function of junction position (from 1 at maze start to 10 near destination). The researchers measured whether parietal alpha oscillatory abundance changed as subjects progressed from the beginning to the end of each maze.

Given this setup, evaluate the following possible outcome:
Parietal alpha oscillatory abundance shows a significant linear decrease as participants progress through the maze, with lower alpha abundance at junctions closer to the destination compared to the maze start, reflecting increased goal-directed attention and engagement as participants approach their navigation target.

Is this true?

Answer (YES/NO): NO